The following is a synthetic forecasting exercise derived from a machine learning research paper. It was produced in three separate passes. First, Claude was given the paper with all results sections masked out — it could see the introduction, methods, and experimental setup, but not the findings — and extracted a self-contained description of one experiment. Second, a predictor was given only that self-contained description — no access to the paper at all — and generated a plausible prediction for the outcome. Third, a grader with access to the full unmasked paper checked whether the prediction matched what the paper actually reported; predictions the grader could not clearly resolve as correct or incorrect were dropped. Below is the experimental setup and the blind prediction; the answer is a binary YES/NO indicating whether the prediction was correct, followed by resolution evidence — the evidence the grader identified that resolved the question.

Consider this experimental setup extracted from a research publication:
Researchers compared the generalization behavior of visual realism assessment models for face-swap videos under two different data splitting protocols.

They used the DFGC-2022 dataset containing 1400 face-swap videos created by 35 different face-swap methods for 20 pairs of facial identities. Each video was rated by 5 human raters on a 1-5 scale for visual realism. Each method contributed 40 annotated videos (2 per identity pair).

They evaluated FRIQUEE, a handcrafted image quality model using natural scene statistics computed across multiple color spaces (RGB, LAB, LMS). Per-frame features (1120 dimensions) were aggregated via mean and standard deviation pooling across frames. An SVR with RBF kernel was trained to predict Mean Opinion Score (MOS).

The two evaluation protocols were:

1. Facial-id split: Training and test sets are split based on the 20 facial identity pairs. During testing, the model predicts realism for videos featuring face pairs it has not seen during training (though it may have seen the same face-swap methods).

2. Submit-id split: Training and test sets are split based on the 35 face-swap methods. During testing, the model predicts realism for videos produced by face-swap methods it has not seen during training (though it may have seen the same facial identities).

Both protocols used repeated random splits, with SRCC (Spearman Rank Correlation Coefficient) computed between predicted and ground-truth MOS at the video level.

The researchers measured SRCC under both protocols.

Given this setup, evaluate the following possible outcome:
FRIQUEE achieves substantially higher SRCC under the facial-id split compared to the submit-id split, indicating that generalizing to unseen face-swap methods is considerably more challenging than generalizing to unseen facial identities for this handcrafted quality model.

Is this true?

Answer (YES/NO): NO